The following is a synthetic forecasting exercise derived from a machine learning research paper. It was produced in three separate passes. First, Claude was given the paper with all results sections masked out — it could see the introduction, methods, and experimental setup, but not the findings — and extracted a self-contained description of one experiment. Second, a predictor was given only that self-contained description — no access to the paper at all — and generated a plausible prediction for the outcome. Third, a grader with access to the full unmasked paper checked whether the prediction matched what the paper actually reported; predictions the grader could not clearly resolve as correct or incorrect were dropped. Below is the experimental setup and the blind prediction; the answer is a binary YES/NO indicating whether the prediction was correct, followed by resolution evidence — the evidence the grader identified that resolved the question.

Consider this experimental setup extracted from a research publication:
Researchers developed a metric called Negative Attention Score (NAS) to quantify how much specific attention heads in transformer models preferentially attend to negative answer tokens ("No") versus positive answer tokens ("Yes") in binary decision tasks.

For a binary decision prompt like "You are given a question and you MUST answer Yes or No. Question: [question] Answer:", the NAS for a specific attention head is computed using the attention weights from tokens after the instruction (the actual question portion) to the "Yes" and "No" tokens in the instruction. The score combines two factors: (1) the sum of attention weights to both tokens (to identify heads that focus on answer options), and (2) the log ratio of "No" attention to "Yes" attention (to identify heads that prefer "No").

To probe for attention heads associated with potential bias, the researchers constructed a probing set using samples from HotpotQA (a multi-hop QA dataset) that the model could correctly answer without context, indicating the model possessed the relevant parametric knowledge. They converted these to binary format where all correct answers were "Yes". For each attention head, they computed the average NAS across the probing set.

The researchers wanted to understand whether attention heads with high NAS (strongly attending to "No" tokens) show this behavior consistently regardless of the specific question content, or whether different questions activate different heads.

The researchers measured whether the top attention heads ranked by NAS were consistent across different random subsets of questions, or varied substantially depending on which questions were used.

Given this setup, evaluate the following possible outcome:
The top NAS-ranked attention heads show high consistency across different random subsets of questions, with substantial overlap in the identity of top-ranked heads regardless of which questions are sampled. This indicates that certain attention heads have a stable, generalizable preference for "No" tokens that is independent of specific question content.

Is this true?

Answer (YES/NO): YES